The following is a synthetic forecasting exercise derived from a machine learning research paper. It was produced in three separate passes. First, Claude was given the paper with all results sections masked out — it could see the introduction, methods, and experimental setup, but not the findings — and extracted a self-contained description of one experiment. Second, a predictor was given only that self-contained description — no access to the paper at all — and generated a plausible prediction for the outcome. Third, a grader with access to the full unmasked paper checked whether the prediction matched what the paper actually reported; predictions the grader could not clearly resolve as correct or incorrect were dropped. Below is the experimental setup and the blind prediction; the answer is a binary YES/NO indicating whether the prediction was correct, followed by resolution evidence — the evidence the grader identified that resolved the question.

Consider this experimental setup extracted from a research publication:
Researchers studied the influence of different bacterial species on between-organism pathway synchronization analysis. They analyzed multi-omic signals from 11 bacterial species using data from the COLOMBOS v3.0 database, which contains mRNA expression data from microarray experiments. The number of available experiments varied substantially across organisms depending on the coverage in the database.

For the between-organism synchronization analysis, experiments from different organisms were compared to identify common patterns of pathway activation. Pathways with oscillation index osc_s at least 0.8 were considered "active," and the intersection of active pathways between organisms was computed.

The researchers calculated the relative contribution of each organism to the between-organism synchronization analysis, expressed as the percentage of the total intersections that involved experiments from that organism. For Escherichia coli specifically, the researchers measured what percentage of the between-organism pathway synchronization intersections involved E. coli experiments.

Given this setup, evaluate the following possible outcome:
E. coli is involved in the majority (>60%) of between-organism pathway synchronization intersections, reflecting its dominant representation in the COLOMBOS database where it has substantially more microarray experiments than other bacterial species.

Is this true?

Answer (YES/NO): NO